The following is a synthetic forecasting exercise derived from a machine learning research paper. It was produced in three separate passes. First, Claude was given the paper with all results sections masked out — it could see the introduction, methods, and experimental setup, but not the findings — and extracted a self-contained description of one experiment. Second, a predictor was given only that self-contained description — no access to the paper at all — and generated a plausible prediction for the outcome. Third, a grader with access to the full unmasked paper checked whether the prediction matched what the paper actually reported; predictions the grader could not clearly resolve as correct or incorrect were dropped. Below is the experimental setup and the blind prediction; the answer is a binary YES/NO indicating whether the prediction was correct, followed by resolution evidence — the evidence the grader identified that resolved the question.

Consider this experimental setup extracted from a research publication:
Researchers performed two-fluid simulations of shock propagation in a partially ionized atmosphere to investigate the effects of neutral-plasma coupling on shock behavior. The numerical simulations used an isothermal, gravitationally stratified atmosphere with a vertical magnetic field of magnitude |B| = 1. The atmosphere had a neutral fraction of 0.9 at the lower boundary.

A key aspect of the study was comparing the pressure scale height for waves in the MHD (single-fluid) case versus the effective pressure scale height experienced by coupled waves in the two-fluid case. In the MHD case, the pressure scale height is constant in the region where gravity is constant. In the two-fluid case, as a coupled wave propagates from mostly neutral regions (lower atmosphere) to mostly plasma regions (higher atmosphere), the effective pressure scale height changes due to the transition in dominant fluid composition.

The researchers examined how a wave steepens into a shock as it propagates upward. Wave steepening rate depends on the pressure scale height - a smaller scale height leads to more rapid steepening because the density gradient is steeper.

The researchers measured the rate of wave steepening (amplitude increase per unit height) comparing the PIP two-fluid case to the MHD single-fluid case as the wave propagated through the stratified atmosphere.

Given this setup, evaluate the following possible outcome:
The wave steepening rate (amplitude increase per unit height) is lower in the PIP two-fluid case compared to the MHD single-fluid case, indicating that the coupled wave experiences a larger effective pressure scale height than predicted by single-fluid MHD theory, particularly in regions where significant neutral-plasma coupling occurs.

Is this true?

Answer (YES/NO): NO